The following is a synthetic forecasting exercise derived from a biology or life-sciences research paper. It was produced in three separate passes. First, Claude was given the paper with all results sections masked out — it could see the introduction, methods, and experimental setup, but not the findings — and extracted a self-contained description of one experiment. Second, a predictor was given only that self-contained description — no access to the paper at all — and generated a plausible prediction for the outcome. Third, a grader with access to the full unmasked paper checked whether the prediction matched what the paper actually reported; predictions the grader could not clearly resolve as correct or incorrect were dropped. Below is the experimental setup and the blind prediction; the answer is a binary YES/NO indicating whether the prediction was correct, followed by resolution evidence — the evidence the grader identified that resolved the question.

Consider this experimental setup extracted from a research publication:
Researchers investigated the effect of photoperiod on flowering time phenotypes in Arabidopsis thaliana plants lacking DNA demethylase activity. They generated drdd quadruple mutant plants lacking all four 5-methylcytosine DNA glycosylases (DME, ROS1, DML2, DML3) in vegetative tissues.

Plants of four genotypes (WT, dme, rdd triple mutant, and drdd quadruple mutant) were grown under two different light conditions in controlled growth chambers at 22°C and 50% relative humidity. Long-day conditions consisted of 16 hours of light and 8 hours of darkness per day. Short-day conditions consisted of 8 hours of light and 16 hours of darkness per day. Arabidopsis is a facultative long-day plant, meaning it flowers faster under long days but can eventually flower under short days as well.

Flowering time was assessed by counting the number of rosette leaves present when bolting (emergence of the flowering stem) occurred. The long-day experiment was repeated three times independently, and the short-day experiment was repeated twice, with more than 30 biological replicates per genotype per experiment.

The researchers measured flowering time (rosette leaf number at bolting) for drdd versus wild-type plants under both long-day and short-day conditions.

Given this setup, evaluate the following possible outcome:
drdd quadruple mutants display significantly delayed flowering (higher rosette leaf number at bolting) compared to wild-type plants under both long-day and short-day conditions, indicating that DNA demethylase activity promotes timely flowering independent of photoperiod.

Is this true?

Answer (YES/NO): NO